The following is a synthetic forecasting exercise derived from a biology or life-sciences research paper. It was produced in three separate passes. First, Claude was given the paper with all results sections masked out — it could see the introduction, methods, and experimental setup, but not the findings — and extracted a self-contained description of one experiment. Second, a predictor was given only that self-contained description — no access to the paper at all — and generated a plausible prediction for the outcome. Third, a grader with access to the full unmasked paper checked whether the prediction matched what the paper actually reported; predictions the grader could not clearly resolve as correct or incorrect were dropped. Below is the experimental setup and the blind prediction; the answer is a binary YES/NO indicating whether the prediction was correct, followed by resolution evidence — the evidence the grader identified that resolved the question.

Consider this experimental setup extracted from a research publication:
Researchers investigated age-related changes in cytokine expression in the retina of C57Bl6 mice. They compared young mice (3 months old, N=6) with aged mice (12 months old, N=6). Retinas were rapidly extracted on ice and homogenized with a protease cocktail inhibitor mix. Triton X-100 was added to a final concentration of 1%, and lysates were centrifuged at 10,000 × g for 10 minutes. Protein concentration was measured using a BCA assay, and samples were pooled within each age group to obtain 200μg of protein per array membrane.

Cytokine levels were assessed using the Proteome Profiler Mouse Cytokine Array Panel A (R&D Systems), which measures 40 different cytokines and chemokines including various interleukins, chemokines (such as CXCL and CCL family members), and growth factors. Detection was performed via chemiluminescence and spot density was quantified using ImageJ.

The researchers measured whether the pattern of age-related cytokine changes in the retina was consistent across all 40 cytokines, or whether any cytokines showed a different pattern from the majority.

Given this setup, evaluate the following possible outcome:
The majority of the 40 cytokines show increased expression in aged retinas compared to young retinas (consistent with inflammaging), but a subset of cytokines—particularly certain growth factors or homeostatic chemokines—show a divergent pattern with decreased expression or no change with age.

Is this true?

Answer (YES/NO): NO